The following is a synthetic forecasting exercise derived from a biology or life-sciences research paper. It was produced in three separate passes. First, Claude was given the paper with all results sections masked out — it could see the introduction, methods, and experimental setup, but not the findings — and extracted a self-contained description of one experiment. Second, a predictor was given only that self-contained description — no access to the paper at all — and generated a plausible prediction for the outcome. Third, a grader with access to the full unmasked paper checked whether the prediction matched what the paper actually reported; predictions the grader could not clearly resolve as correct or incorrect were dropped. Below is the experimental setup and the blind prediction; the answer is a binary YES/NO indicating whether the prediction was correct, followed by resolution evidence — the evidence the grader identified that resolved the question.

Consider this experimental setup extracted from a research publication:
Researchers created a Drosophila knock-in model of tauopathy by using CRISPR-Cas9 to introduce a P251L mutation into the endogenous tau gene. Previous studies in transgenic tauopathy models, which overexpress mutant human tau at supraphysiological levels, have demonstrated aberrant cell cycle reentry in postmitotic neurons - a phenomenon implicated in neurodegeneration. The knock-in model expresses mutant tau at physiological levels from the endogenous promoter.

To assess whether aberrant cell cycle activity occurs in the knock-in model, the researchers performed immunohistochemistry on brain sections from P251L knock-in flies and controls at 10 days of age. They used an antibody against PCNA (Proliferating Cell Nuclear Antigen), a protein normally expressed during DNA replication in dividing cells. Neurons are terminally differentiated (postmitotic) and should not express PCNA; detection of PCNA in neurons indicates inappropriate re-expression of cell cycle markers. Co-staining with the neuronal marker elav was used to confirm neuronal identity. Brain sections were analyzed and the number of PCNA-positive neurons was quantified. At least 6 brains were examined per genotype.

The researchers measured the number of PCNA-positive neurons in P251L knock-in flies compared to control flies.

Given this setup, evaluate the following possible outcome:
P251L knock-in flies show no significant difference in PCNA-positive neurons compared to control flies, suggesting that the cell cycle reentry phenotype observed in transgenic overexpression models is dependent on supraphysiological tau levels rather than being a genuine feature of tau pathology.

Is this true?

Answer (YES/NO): NO